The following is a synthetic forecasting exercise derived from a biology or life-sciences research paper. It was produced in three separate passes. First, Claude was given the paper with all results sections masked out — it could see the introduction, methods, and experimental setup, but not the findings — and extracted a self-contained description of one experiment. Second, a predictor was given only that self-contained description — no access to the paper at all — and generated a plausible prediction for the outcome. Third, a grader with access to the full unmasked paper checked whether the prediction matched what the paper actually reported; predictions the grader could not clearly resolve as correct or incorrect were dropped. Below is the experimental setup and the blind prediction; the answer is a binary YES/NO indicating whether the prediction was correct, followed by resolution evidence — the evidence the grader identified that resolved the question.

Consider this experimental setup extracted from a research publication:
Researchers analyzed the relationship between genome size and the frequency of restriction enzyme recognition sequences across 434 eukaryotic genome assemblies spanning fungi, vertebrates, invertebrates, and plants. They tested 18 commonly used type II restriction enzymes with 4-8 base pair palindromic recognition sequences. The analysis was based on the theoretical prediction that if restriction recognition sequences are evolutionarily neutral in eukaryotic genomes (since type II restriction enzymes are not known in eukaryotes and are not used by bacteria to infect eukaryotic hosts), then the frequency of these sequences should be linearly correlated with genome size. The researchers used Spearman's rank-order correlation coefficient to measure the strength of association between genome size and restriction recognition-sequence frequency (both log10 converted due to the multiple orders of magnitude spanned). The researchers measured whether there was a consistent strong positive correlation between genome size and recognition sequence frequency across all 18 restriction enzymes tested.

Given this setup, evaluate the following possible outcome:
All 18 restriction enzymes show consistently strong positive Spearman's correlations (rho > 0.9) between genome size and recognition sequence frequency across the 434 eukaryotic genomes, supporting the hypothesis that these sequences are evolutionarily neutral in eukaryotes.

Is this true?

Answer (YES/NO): NO